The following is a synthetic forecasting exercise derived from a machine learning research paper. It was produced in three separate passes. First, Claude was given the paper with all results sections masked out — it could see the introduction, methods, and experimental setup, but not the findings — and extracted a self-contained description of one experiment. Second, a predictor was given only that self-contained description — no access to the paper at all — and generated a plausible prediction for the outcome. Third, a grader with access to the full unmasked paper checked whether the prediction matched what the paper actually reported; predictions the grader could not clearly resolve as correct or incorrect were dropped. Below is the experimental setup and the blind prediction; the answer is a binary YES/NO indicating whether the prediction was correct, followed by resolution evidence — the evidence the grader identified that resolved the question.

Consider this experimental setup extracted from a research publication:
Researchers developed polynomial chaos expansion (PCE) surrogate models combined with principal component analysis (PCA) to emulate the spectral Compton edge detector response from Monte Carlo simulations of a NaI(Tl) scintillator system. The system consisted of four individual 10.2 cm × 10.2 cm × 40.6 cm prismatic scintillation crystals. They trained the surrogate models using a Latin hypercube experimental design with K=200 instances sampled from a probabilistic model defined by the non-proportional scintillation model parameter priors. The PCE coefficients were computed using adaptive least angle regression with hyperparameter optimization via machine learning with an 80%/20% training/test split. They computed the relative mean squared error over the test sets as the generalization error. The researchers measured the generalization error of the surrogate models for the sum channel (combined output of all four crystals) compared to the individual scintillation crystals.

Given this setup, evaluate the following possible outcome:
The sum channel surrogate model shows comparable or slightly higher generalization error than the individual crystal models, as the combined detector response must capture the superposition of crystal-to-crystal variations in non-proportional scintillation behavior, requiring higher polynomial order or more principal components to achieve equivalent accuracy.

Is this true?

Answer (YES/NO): NO